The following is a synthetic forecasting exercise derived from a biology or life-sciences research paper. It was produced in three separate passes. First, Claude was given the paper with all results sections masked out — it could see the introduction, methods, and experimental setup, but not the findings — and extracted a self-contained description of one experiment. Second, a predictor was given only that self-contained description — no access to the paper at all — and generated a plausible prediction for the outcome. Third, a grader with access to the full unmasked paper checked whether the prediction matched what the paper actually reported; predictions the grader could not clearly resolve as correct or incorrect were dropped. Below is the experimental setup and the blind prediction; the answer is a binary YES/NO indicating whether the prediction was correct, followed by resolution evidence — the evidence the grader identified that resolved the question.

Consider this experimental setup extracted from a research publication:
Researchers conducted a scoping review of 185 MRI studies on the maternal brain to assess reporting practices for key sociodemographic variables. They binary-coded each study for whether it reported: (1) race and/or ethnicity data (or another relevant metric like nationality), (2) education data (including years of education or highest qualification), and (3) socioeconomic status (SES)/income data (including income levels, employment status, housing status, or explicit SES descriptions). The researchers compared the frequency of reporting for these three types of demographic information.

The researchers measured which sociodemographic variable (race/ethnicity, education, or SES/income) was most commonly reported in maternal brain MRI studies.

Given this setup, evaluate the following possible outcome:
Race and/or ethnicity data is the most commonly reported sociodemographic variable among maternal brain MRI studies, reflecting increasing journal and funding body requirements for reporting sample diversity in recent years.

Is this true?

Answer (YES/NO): NO